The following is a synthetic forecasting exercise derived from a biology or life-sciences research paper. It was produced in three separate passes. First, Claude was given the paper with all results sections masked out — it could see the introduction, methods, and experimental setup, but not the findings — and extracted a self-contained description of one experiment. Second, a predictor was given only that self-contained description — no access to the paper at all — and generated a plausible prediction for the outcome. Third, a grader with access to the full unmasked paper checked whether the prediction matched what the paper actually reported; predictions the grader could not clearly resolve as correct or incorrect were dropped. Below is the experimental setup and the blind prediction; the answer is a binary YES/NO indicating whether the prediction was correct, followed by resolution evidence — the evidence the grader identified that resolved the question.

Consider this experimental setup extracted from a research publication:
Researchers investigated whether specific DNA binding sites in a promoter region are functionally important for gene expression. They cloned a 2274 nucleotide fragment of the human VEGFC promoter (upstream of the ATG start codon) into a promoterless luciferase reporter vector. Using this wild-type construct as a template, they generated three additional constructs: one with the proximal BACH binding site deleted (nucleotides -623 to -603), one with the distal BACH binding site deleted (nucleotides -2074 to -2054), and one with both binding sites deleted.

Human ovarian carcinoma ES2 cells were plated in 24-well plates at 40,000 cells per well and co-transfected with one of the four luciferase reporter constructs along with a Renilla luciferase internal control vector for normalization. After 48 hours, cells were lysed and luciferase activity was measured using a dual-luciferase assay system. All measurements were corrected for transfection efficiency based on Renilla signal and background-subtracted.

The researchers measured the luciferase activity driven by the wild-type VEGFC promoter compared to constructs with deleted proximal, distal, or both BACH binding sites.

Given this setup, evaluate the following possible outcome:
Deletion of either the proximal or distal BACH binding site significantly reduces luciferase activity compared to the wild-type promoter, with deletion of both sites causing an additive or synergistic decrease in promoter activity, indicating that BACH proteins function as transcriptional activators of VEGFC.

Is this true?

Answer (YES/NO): NO